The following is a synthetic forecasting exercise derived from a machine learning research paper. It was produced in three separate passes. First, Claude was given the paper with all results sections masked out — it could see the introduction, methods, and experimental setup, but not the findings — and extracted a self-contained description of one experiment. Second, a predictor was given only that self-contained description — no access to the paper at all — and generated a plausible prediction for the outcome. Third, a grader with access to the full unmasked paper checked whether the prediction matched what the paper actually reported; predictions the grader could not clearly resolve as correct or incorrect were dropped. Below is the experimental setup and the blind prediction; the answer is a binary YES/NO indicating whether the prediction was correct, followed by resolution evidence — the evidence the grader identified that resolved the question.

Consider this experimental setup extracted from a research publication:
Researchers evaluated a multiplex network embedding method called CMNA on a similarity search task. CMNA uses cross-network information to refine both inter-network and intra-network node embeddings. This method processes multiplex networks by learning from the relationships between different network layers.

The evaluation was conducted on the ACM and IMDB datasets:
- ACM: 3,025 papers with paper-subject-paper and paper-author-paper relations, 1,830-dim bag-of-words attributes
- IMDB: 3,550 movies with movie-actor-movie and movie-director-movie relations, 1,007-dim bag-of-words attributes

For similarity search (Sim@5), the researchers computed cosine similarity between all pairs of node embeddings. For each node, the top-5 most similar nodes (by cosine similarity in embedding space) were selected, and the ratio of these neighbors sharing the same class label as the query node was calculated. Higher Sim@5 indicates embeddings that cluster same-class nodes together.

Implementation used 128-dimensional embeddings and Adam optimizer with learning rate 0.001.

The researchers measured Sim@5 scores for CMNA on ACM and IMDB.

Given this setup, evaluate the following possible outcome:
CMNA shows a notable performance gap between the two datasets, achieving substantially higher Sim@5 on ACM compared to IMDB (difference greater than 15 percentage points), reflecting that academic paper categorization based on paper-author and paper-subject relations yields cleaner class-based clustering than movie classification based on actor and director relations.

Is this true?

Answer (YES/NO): YES